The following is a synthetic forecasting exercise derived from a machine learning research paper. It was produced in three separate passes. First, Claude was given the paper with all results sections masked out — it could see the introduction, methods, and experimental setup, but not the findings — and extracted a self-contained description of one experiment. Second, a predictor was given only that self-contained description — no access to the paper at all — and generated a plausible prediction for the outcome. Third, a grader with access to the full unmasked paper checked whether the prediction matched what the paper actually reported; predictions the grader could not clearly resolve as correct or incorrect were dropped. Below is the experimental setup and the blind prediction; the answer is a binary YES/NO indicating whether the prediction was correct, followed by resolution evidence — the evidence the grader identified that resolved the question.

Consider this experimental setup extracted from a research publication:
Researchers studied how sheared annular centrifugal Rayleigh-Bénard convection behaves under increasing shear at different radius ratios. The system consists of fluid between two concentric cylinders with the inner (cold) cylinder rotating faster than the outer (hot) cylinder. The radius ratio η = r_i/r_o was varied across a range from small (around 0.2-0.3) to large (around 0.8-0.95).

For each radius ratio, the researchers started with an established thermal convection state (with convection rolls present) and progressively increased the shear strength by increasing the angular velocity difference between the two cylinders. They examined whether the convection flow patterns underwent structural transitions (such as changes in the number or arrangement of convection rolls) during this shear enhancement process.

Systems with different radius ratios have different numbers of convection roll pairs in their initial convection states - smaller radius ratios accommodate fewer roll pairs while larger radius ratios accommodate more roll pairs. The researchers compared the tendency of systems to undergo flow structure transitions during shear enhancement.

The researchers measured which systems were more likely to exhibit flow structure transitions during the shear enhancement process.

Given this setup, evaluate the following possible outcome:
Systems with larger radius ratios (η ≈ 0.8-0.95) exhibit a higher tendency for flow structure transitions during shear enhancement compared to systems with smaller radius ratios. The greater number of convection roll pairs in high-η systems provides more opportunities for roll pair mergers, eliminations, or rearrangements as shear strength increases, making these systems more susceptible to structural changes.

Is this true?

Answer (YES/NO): NO